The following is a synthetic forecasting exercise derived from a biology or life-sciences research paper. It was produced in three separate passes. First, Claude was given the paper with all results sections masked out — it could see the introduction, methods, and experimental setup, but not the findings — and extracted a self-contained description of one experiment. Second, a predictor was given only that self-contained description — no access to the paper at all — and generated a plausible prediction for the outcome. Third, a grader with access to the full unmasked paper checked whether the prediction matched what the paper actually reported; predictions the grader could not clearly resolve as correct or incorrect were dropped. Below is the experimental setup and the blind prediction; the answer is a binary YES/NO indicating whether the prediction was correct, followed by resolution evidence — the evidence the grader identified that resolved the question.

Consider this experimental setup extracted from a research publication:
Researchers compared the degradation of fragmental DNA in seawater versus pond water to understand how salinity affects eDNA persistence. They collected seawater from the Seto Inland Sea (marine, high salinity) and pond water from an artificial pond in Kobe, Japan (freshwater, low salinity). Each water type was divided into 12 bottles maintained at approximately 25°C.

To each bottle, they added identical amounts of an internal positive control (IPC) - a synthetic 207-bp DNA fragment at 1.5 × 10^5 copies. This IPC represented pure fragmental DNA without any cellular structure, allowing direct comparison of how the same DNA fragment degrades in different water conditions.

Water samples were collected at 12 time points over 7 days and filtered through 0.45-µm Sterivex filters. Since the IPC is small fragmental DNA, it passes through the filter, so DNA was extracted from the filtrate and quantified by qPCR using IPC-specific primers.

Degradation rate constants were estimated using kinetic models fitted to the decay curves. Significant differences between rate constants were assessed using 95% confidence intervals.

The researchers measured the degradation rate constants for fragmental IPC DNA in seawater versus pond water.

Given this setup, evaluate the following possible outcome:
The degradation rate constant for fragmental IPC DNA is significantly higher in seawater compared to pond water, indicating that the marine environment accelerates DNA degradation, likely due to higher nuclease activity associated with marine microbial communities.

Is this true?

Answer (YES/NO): NO